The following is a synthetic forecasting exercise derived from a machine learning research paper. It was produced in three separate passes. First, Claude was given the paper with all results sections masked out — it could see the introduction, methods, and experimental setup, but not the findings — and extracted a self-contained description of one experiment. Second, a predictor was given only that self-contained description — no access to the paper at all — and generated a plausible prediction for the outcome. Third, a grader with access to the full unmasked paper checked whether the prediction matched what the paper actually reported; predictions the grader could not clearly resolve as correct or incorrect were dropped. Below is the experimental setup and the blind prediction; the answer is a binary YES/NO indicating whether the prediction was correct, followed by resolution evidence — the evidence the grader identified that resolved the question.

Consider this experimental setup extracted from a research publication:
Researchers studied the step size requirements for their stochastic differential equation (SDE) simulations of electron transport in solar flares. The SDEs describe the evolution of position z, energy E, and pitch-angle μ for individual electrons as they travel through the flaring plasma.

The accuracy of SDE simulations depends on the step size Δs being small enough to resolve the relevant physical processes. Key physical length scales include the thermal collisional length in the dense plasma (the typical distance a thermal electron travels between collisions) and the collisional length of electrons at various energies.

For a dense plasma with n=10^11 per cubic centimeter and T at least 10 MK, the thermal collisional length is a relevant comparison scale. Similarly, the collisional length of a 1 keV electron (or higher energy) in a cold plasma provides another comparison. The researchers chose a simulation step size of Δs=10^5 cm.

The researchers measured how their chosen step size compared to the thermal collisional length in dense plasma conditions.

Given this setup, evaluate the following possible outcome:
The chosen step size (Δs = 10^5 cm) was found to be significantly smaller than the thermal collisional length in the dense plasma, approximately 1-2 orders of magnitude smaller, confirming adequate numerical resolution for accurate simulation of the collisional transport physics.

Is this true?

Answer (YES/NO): YES